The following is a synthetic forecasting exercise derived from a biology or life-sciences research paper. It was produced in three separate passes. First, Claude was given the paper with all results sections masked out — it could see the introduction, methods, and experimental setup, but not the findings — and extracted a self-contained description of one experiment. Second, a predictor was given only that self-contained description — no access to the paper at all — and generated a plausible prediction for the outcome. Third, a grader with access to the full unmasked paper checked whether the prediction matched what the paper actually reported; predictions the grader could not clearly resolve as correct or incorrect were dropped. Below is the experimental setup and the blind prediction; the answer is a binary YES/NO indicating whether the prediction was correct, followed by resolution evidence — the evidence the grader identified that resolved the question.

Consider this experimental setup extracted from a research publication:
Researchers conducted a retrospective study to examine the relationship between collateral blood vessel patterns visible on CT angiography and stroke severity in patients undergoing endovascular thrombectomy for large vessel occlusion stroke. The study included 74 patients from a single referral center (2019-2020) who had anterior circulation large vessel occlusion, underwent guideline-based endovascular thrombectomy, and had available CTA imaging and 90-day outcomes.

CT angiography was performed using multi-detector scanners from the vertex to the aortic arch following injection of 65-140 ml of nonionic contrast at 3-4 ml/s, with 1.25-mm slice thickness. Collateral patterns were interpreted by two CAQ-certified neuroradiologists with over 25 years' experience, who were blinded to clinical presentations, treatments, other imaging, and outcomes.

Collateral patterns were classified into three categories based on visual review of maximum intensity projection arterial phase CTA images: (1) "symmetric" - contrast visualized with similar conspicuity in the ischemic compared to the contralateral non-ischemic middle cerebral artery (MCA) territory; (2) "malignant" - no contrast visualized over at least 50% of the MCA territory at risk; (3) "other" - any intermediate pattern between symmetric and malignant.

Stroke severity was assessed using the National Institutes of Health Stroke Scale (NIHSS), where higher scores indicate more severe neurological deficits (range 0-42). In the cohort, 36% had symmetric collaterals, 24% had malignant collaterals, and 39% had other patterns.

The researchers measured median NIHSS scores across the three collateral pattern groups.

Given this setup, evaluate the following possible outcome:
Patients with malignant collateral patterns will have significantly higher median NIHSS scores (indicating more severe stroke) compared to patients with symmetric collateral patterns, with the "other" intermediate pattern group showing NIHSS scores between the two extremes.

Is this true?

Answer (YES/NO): NO